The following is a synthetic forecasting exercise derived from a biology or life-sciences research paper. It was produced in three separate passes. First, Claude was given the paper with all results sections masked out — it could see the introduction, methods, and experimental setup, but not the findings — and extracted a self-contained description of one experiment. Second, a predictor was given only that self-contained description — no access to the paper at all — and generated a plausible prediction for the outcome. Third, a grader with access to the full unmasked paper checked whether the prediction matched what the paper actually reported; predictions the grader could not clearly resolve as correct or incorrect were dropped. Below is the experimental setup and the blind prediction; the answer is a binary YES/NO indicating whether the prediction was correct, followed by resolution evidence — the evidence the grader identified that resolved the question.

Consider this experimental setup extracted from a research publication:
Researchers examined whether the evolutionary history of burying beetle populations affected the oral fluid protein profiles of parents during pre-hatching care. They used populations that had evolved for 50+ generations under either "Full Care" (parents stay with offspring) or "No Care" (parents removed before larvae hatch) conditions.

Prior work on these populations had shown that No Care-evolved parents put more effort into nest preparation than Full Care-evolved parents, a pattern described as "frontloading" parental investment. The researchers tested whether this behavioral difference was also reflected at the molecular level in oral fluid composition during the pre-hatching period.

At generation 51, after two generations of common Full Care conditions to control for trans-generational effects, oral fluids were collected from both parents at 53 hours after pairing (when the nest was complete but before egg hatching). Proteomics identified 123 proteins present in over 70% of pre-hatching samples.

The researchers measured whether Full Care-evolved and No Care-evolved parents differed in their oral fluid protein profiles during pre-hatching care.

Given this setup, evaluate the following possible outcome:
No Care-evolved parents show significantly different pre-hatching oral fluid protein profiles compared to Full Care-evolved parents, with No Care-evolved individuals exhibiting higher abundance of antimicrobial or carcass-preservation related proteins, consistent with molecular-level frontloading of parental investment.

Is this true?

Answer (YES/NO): NO